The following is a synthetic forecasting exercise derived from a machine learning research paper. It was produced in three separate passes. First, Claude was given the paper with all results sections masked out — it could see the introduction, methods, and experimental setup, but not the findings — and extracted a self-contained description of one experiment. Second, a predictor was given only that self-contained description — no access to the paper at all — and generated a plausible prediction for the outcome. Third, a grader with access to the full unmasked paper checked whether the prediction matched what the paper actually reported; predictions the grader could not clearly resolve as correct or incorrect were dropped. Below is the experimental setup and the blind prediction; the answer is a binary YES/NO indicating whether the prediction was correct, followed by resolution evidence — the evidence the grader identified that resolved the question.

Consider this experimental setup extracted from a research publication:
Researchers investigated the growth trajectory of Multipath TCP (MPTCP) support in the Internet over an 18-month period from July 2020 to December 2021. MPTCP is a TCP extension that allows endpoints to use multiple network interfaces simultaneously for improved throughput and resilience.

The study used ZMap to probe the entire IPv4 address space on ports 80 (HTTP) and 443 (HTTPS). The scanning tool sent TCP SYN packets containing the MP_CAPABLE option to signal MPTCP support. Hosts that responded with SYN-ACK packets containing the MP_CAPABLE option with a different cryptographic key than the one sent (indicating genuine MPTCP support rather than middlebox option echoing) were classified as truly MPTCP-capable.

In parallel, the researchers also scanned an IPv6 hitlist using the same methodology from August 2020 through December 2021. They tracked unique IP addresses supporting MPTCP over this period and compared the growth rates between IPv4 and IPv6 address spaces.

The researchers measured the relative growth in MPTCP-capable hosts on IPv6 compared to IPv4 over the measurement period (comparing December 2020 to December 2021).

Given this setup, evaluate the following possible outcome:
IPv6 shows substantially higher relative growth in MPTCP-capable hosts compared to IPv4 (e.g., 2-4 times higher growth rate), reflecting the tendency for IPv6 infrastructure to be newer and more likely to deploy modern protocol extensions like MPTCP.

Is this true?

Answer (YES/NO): NO